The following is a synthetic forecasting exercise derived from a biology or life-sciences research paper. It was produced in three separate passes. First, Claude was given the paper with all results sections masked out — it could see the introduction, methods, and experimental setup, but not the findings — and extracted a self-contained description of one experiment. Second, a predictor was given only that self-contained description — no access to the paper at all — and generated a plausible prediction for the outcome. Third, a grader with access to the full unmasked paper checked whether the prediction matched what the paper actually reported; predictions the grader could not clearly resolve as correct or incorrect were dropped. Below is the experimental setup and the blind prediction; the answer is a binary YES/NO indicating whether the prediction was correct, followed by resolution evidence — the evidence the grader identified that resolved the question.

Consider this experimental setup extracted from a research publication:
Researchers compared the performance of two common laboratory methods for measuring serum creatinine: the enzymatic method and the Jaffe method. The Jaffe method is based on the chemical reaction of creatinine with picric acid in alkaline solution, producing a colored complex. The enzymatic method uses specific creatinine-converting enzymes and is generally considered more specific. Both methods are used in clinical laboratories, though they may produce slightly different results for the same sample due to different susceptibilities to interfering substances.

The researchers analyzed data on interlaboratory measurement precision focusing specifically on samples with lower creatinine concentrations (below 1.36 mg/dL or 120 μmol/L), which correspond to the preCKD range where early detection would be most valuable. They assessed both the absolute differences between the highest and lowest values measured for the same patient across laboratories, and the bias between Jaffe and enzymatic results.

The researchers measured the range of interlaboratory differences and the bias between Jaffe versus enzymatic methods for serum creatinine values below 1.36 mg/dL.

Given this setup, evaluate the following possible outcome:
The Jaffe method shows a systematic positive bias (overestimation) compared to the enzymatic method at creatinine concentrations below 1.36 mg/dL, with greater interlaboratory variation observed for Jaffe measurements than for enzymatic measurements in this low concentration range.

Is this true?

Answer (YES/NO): NO